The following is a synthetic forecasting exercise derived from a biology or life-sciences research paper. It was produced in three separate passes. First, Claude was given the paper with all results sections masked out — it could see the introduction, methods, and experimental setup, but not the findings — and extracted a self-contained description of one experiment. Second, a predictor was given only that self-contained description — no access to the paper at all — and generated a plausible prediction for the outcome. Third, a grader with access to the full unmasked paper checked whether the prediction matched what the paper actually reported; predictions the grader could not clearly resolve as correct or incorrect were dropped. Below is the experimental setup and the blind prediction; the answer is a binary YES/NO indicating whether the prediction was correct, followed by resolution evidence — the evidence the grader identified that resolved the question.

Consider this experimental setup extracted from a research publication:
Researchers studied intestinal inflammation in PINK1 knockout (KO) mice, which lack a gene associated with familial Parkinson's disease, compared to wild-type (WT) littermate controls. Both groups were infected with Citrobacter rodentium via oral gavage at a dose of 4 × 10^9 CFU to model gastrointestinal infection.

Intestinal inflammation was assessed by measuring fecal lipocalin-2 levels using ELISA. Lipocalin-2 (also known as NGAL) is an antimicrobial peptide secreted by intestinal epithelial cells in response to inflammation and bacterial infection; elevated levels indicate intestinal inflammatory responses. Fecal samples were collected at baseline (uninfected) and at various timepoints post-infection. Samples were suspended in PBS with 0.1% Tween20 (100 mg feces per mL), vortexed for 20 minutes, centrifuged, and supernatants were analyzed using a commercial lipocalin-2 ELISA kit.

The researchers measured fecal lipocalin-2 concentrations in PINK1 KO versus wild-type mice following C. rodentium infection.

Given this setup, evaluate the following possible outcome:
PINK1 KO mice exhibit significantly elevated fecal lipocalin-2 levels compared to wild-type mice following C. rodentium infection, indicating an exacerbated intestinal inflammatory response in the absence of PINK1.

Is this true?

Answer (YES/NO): YES